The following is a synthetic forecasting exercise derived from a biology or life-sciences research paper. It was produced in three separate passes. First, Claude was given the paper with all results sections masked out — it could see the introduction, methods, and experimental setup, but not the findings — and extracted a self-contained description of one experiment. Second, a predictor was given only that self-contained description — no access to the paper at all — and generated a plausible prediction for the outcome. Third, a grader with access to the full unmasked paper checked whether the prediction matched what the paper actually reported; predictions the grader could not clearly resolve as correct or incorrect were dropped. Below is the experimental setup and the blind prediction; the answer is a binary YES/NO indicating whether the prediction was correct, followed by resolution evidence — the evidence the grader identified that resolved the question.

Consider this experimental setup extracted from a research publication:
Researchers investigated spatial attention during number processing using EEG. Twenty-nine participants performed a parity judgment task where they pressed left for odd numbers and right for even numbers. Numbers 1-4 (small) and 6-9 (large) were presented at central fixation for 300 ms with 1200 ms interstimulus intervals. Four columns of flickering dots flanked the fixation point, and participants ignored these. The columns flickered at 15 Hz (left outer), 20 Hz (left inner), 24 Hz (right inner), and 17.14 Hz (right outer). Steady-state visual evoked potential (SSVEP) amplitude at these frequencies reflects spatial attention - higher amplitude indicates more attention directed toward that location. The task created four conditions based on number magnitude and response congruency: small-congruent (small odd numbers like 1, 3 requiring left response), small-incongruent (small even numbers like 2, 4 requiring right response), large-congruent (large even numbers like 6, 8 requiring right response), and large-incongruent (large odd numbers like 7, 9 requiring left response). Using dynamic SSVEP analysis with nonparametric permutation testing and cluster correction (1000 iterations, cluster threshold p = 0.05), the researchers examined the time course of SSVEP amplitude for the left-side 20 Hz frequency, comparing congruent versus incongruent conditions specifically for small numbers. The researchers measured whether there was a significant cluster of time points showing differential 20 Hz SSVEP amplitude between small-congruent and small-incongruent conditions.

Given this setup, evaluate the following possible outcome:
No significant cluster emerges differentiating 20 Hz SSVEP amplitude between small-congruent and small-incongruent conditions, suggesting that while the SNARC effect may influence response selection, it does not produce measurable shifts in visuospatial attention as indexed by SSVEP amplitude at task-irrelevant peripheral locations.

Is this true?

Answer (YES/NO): YES